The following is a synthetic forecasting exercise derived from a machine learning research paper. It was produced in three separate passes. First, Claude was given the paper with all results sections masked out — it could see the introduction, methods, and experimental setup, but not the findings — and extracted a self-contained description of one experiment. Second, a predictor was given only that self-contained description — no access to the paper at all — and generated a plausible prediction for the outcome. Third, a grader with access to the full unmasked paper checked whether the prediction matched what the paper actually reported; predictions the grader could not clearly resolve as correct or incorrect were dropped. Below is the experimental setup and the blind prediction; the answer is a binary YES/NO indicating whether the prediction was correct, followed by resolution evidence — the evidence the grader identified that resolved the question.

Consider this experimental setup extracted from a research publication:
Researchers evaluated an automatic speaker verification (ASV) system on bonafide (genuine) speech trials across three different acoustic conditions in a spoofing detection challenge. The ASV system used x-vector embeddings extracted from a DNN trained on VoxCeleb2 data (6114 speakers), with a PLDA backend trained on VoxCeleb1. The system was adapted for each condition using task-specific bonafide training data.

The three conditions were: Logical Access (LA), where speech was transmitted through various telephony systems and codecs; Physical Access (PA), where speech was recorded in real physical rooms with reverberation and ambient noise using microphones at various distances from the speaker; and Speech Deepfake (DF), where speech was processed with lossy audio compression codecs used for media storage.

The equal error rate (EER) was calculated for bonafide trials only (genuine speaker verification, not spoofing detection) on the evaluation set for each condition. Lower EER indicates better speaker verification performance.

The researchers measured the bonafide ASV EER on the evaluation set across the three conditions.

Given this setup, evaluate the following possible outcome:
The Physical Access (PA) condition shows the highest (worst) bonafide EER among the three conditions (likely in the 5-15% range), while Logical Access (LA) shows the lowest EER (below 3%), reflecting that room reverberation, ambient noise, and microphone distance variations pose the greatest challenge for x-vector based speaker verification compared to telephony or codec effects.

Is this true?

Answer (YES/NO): NO